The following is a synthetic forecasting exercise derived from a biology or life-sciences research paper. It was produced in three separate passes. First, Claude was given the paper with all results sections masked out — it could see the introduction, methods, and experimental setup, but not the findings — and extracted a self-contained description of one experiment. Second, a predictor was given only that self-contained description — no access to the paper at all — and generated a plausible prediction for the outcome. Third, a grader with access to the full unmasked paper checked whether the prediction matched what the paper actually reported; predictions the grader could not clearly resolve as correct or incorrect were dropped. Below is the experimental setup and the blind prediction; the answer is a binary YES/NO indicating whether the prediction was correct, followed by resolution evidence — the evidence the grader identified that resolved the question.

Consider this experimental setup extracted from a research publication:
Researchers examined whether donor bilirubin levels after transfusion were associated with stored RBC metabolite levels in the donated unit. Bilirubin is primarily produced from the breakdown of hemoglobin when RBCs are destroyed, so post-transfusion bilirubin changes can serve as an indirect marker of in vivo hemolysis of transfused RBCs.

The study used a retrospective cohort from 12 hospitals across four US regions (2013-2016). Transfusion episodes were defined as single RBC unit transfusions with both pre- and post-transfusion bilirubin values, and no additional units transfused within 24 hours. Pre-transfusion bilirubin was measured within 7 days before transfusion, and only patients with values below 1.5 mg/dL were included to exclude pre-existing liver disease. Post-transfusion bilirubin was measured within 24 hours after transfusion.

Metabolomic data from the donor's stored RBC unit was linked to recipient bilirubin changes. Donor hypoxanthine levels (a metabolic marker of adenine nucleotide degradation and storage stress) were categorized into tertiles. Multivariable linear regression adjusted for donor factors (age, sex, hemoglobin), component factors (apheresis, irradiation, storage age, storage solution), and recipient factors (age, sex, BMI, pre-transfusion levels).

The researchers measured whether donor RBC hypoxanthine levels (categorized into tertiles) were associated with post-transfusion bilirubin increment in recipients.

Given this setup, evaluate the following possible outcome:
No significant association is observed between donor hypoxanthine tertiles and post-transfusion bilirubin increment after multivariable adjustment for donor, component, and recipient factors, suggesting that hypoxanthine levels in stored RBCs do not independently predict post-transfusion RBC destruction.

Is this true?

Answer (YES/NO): NO